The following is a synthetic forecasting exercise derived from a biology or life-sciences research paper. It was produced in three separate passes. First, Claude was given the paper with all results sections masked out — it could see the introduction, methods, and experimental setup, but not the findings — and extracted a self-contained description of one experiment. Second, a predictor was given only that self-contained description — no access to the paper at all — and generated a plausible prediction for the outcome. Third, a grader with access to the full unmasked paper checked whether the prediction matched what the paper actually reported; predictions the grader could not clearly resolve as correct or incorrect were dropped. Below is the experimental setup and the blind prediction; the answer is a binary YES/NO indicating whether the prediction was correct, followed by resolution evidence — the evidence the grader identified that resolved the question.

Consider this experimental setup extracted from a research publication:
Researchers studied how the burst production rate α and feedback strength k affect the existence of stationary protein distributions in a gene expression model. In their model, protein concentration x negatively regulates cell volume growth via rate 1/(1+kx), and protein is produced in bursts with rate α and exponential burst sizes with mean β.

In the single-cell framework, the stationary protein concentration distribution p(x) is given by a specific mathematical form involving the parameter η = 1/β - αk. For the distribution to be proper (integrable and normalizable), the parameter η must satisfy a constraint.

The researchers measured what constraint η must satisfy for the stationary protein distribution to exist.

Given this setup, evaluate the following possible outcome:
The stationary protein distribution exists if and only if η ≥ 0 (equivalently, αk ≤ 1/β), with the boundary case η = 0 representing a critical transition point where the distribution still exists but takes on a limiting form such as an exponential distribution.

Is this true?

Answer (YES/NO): NO